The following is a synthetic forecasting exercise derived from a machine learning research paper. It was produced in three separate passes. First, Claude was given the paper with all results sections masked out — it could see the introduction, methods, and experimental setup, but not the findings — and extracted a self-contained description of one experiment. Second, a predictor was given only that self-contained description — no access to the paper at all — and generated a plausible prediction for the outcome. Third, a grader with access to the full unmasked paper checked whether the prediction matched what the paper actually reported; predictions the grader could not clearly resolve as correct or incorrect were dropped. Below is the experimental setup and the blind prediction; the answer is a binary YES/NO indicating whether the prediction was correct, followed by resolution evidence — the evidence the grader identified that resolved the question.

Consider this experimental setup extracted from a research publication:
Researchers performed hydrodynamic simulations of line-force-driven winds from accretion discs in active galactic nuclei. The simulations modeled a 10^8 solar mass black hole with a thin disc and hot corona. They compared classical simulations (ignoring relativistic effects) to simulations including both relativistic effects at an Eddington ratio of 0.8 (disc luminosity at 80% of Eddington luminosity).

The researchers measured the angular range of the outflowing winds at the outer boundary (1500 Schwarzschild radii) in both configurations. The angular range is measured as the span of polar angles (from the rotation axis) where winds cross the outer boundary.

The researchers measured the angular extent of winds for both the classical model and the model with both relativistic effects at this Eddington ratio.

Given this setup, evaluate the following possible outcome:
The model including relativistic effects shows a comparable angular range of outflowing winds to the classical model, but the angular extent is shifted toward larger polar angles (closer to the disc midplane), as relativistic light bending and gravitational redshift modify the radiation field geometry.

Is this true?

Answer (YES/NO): NO